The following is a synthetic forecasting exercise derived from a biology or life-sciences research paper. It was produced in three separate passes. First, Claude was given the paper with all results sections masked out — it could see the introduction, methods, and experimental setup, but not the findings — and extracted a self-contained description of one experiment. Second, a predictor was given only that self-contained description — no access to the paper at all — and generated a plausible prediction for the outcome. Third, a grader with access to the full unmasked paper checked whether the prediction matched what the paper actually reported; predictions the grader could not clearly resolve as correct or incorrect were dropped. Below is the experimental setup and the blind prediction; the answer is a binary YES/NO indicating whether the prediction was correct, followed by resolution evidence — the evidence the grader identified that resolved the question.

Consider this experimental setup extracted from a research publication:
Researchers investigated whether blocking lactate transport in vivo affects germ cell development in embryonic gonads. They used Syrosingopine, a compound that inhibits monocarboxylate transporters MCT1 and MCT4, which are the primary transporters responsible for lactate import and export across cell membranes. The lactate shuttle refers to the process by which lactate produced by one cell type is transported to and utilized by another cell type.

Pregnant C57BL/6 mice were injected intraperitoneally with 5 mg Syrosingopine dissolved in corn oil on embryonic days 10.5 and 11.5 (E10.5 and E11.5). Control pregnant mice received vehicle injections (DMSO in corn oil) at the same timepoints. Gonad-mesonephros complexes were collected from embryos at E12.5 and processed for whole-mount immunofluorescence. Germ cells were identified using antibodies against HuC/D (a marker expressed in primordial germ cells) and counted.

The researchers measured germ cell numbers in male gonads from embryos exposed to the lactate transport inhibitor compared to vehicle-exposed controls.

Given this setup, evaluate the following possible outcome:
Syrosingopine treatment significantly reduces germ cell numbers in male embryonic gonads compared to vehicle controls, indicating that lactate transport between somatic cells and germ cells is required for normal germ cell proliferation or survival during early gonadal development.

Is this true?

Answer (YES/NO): YES